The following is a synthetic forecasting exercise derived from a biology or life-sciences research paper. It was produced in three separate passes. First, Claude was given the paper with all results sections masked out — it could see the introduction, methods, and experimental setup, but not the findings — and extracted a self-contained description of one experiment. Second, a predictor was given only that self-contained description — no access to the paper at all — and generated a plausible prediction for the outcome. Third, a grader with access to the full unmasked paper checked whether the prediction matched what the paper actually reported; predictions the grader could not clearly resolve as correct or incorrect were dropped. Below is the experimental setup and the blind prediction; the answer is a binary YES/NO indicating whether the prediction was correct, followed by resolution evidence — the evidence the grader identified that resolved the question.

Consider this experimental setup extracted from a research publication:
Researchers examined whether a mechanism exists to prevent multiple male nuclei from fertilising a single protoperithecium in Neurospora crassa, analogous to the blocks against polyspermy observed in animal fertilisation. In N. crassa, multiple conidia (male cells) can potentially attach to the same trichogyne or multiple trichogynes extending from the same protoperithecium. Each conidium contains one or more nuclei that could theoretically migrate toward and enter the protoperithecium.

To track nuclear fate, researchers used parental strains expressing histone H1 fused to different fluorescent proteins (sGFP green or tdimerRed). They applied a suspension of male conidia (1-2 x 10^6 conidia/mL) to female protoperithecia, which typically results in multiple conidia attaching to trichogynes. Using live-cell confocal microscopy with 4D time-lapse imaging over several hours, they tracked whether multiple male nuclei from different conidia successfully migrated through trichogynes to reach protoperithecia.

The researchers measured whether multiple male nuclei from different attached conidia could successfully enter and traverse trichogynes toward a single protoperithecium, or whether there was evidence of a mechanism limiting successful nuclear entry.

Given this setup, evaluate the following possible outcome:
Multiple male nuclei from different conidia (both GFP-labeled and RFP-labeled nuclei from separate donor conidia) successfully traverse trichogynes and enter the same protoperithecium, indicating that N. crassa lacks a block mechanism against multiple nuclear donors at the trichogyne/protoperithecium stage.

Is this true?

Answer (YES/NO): NO